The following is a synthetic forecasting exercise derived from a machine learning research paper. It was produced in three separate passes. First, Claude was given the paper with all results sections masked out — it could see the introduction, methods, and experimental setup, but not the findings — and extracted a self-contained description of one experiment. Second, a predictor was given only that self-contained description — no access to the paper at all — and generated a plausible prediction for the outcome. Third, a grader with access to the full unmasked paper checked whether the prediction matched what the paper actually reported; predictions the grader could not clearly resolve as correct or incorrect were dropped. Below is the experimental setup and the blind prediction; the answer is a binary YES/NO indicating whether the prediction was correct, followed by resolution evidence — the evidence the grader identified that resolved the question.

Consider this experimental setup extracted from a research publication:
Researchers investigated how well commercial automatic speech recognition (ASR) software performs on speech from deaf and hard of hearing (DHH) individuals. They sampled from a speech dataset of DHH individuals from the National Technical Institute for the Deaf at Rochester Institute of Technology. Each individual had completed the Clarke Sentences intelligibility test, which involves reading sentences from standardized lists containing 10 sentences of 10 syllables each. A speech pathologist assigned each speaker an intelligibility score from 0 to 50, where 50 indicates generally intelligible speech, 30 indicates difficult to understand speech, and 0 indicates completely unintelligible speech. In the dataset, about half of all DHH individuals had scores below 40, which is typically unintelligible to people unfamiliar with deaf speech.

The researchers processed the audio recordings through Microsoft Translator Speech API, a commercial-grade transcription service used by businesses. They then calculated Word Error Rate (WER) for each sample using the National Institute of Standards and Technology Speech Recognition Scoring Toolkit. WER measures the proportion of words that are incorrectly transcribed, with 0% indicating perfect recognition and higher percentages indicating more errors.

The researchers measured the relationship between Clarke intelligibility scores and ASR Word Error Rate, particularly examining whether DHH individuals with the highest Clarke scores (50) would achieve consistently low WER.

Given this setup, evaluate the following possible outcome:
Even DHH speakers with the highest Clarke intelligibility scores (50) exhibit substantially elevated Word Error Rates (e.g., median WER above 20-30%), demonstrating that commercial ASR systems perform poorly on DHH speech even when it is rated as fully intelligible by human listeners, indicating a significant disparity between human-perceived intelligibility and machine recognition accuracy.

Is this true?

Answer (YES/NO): YES